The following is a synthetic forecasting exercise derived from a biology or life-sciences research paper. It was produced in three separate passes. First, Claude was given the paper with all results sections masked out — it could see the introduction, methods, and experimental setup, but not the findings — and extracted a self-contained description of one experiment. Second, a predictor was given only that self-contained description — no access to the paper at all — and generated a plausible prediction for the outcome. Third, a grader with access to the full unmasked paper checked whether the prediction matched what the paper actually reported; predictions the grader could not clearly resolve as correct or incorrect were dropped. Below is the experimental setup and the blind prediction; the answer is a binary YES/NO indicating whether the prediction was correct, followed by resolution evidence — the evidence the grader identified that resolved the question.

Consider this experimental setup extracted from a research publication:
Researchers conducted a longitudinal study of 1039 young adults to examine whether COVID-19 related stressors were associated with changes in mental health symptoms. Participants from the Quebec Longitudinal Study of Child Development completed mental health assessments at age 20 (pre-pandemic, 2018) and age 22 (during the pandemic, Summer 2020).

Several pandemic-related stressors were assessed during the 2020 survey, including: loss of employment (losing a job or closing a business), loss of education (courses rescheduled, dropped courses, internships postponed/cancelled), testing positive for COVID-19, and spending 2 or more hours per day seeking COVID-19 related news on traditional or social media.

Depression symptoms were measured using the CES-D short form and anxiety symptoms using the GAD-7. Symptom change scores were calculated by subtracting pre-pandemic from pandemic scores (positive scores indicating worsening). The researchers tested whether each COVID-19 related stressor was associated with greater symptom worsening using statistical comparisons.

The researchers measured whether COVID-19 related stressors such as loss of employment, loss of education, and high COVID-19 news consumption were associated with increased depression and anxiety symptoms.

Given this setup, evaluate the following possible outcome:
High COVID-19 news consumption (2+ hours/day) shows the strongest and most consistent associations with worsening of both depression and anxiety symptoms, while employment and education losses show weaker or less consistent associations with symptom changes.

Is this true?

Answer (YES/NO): NO